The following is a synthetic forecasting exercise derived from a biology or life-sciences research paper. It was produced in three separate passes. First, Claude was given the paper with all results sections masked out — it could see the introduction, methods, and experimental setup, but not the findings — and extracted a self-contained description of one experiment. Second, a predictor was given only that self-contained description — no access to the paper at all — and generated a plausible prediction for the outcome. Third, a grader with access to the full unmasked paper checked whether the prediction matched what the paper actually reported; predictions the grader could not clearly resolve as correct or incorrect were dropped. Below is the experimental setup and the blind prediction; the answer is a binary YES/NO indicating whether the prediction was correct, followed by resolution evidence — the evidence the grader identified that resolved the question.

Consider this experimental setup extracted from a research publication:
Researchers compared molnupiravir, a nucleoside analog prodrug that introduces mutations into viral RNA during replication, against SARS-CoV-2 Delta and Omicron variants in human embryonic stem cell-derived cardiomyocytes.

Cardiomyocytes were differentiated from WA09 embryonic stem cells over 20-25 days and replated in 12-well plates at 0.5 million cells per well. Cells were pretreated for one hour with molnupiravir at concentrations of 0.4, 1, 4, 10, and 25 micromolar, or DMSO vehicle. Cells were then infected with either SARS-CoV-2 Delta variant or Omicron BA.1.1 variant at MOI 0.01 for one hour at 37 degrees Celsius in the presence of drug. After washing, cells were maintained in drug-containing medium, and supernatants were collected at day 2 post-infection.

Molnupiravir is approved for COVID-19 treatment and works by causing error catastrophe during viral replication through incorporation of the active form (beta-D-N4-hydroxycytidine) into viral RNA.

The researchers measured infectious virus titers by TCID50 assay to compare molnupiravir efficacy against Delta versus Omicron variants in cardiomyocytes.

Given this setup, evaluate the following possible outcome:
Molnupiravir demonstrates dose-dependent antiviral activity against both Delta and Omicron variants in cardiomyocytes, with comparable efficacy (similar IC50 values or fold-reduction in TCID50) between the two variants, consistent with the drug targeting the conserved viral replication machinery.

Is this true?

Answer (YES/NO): NO